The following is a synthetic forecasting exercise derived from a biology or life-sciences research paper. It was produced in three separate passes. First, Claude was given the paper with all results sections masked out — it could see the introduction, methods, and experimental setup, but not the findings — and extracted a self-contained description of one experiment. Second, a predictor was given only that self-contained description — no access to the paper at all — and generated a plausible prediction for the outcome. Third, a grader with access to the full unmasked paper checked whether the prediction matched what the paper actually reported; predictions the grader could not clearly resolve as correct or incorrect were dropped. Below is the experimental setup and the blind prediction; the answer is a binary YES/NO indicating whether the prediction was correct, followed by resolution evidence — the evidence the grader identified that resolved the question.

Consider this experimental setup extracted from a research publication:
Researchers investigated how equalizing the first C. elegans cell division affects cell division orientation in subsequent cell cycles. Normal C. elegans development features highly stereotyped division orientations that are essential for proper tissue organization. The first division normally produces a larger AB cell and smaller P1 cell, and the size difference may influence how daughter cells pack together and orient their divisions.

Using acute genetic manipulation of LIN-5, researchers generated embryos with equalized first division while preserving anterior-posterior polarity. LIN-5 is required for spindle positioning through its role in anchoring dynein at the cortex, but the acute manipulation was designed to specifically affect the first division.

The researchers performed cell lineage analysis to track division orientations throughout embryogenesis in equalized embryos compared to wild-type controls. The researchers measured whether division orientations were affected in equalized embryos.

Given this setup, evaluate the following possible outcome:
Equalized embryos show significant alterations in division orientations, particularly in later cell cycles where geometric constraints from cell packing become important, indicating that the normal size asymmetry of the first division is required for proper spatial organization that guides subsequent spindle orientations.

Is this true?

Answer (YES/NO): NO